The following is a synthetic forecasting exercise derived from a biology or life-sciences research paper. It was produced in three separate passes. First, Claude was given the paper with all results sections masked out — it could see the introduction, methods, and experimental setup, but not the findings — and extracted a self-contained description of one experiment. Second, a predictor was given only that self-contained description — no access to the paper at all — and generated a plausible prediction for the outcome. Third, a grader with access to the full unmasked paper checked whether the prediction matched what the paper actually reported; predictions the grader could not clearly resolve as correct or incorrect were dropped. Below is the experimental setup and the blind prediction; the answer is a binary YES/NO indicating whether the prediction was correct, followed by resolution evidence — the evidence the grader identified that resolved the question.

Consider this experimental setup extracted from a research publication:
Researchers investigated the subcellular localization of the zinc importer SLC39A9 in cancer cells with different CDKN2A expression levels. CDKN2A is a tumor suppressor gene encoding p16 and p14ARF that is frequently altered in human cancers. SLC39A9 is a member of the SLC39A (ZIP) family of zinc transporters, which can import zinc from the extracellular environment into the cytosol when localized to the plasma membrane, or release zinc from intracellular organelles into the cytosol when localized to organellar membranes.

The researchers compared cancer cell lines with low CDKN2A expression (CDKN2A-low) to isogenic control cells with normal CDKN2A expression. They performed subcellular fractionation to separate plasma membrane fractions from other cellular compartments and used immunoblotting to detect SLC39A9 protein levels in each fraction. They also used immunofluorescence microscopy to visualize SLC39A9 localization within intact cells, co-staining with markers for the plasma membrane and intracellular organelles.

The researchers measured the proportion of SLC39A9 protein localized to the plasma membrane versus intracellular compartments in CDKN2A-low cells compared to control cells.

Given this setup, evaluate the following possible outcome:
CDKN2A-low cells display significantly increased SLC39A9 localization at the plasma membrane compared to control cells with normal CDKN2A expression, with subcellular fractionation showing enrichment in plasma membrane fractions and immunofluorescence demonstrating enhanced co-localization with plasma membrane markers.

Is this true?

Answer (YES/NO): YES